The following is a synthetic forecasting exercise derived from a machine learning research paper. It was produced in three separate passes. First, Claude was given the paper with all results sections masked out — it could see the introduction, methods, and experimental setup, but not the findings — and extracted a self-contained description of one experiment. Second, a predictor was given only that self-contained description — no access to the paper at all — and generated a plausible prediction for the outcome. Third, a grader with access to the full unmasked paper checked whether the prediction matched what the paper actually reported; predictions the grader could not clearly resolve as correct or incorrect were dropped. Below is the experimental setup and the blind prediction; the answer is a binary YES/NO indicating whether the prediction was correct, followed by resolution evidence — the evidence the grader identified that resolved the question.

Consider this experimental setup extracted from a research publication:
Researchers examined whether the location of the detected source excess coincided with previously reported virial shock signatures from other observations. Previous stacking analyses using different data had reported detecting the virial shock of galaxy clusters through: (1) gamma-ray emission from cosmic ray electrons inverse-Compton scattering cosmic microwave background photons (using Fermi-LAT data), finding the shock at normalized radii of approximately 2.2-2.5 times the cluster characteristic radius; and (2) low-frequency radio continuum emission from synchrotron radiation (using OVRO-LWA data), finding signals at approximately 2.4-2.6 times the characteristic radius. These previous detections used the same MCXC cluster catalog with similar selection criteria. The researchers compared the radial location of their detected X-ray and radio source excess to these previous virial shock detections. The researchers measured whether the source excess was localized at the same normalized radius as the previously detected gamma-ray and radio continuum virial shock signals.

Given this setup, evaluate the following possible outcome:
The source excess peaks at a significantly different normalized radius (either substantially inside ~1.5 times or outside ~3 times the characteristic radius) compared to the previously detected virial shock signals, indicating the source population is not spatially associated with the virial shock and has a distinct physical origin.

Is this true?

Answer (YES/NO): NO